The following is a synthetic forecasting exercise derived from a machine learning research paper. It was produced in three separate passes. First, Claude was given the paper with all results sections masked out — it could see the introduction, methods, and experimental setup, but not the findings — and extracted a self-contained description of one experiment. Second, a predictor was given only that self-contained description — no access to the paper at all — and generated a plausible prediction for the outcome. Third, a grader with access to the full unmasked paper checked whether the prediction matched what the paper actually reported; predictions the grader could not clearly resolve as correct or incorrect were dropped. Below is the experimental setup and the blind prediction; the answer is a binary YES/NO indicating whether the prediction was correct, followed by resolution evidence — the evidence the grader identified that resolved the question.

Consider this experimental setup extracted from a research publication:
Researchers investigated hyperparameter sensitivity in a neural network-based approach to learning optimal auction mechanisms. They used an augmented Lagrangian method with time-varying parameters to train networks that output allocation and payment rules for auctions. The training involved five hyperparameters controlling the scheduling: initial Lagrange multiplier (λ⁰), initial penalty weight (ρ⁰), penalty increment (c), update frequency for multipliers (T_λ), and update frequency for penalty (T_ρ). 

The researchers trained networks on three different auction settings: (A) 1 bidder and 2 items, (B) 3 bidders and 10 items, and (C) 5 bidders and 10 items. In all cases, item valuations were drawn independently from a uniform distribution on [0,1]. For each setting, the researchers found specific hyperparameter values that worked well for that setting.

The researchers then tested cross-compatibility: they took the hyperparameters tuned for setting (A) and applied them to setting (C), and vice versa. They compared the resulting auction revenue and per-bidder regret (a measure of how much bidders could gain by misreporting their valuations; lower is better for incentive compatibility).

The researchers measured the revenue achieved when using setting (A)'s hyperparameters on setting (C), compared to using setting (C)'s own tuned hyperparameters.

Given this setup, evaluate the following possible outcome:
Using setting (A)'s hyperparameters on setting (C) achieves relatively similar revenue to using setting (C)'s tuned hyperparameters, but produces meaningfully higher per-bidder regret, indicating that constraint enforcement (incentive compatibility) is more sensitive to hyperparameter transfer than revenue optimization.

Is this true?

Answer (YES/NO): NO